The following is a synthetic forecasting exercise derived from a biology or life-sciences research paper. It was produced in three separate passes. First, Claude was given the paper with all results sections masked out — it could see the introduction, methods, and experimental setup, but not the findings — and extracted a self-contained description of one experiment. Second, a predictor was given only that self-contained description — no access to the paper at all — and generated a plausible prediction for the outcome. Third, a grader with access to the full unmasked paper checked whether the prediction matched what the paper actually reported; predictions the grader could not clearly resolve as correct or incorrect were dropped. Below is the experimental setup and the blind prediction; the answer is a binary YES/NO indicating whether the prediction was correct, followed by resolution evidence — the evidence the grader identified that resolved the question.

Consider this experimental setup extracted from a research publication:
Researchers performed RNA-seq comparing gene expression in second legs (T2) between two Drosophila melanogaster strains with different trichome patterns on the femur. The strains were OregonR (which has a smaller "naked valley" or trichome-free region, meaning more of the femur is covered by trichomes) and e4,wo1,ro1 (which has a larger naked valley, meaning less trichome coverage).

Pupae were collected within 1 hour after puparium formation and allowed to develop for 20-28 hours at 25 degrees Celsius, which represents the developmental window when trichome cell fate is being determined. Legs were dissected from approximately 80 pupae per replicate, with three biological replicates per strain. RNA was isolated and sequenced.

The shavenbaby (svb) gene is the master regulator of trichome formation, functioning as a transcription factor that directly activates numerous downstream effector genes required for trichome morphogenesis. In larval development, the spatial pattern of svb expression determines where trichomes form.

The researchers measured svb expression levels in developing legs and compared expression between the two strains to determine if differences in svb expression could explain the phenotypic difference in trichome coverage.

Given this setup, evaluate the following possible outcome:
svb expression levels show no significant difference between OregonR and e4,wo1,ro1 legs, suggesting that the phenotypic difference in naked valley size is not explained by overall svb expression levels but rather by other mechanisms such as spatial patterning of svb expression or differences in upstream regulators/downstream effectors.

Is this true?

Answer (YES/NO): YES